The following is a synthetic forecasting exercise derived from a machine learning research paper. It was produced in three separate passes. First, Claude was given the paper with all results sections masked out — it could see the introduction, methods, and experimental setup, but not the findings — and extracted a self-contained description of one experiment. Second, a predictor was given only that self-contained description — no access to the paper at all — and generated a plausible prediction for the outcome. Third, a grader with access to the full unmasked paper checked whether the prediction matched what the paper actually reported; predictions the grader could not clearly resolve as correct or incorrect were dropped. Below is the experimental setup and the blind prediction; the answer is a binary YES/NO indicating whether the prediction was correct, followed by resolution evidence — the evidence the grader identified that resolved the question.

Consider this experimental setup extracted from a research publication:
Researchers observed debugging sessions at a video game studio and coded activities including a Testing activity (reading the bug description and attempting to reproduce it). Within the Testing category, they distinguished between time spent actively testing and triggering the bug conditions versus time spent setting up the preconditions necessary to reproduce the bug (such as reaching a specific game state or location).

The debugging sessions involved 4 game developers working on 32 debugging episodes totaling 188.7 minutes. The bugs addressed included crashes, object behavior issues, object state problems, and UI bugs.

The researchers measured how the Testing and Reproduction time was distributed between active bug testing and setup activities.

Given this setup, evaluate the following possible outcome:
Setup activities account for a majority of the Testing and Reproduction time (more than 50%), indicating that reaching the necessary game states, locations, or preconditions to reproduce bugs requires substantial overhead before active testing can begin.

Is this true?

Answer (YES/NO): NO